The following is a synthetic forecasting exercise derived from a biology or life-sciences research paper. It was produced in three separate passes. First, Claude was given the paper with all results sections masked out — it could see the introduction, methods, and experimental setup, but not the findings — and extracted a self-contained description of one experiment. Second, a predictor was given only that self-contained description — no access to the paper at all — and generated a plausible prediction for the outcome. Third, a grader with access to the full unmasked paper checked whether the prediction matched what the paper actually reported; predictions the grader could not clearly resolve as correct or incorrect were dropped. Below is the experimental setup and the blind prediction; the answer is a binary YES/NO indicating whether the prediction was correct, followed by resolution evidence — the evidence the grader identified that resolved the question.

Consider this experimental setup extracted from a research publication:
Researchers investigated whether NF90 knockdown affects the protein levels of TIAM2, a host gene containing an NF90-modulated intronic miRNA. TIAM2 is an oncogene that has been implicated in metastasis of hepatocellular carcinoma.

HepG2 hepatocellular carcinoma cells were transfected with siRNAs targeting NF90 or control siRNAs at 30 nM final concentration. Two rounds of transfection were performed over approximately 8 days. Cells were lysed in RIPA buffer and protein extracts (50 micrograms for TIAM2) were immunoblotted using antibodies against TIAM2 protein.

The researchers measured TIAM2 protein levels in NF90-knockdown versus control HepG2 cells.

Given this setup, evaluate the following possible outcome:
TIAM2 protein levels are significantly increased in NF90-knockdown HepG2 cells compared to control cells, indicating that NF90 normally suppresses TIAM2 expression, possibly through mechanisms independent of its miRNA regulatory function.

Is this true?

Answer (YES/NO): NO